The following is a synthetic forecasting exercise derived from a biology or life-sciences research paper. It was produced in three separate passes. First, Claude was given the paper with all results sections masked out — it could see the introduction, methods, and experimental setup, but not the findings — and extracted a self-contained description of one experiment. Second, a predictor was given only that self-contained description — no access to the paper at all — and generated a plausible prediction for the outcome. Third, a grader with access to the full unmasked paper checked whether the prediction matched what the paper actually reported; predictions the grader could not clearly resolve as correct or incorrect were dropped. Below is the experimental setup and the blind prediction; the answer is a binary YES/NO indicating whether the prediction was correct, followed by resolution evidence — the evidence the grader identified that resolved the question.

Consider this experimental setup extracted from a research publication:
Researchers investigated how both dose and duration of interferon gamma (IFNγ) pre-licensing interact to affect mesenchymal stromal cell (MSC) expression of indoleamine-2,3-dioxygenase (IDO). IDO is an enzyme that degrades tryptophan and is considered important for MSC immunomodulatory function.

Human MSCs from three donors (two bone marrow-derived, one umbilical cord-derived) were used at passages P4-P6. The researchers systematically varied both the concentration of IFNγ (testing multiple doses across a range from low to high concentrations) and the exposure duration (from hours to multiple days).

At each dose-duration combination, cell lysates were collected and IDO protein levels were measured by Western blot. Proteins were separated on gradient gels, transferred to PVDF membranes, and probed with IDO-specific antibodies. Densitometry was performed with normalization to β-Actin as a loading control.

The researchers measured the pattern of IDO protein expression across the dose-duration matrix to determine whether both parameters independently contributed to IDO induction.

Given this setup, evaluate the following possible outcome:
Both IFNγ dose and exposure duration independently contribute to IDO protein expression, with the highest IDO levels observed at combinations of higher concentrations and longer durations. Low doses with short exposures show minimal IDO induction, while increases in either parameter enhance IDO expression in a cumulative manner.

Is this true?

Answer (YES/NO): YES